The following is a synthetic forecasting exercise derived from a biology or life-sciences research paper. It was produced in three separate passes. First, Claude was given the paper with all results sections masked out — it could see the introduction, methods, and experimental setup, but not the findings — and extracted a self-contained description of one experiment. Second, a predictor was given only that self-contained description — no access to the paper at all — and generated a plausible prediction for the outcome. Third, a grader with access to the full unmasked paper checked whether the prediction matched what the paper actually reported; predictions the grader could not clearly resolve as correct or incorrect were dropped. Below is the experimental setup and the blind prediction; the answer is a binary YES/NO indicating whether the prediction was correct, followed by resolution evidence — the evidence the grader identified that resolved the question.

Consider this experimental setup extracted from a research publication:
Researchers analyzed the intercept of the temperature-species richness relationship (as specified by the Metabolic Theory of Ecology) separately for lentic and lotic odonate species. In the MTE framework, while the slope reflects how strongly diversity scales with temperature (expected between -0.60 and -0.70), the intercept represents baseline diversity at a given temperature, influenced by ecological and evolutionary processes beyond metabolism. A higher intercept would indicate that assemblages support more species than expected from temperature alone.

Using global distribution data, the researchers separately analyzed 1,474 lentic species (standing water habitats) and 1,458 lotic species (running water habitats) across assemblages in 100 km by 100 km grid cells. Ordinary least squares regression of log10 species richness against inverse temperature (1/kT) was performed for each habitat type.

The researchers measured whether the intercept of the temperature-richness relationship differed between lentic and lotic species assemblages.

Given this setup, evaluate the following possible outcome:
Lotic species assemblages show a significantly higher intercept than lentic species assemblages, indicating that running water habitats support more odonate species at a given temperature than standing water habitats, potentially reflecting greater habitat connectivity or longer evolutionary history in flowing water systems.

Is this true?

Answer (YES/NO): NO